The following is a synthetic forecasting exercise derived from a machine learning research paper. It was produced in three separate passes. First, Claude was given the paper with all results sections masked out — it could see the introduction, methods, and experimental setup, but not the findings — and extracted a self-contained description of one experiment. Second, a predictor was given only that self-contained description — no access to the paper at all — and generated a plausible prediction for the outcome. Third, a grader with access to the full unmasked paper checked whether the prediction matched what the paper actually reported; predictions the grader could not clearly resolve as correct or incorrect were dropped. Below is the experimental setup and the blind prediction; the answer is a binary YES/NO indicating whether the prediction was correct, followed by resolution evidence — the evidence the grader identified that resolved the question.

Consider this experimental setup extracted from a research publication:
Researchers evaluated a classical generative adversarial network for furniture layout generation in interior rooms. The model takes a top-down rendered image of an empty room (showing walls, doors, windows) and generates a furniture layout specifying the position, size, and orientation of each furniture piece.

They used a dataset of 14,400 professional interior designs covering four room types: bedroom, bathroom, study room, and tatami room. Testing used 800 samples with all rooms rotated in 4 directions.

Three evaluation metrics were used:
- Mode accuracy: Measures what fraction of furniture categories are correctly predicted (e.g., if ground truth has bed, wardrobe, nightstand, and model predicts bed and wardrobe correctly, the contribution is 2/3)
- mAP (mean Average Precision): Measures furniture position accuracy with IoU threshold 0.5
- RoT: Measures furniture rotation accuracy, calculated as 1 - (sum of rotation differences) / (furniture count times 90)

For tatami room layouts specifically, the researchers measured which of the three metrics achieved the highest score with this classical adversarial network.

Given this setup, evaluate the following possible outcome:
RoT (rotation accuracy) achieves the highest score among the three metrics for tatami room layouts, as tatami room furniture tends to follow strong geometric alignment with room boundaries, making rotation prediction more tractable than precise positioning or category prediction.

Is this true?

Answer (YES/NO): NO